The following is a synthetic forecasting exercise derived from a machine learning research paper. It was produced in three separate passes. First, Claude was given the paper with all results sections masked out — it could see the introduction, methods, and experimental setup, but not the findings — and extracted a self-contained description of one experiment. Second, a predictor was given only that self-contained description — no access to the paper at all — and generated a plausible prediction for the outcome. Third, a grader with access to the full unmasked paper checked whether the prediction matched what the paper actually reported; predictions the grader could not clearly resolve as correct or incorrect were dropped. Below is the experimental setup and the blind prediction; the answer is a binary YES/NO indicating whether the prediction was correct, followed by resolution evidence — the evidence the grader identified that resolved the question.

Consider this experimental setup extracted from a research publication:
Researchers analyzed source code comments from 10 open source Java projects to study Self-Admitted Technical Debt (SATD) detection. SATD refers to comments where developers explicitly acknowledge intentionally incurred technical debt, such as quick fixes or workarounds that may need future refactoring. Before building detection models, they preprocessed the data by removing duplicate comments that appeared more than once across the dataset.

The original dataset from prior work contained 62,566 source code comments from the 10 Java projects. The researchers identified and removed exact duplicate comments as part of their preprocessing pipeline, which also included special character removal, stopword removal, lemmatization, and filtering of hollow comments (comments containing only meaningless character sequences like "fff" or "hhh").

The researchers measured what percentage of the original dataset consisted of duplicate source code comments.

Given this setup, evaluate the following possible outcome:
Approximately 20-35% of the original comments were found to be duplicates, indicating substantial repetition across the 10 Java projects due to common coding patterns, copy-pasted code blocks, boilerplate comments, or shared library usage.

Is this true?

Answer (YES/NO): NO